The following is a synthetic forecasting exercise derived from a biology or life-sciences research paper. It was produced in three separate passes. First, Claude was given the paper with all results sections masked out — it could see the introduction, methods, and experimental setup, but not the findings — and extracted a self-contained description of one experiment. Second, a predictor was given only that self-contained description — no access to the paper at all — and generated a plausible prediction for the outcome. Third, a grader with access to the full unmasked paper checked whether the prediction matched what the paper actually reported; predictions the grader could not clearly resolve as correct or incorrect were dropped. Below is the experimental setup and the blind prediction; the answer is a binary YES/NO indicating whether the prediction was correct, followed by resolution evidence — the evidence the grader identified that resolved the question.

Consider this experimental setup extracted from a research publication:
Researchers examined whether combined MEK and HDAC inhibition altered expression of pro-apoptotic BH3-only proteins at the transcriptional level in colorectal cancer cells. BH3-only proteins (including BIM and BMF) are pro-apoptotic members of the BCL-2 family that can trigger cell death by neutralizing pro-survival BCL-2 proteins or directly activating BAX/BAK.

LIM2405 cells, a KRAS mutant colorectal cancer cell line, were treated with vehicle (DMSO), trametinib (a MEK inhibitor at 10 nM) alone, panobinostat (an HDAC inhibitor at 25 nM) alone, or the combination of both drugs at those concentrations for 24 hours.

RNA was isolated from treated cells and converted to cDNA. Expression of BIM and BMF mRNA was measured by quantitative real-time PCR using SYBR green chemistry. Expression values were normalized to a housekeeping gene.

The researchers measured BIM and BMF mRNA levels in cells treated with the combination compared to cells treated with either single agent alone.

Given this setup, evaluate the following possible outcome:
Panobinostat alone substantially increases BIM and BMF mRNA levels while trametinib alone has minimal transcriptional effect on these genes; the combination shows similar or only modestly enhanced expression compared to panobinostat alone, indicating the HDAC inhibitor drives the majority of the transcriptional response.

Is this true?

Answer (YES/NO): NO